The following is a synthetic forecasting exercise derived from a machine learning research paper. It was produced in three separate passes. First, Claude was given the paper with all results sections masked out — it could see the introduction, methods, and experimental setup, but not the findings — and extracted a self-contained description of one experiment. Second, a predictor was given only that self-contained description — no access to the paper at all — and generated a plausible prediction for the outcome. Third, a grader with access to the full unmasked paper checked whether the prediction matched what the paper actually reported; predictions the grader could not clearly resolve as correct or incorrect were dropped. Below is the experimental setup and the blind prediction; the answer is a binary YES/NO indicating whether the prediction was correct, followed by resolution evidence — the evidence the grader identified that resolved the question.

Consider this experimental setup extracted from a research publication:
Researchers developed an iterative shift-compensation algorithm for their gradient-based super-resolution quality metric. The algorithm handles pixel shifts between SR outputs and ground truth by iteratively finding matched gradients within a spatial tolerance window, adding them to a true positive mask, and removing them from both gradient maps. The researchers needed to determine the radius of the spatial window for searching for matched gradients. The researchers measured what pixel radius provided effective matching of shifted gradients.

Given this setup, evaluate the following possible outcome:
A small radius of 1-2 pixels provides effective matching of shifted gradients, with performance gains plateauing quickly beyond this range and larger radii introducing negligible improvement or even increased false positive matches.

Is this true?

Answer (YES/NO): NO